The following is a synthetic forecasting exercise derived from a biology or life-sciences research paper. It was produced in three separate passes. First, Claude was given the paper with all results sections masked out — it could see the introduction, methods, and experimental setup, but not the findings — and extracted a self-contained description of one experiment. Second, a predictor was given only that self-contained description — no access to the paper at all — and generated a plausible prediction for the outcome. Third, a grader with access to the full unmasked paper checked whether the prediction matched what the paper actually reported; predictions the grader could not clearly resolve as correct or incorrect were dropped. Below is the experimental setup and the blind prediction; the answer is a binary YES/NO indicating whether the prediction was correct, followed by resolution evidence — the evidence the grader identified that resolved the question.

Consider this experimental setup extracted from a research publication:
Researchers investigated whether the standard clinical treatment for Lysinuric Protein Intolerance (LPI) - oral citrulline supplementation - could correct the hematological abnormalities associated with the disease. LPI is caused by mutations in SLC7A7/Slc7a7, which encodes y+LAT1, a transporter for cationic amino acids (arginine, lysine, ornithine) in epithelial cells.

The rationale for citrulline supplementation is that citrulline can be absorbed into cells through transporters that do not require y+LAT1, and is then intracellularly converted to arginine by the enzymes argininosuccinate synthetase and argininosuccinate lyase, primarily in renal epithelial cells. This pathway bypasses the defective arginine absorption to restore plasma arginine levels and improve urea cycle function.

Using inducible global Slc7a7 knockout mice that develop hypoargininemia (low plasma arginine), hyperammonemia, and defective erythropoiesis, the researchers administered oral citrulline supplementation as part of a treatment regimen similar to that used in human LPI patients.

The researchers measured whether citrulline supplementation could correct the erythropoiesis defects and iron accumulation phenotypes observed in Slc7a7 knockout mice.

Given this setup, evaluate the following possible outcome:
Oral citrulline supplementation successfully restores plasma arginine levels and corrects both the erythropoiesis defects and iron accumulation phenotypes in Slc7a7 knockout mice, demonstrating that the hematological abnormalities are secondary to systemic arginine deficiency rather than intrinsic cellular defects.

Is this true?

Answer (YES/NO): YES